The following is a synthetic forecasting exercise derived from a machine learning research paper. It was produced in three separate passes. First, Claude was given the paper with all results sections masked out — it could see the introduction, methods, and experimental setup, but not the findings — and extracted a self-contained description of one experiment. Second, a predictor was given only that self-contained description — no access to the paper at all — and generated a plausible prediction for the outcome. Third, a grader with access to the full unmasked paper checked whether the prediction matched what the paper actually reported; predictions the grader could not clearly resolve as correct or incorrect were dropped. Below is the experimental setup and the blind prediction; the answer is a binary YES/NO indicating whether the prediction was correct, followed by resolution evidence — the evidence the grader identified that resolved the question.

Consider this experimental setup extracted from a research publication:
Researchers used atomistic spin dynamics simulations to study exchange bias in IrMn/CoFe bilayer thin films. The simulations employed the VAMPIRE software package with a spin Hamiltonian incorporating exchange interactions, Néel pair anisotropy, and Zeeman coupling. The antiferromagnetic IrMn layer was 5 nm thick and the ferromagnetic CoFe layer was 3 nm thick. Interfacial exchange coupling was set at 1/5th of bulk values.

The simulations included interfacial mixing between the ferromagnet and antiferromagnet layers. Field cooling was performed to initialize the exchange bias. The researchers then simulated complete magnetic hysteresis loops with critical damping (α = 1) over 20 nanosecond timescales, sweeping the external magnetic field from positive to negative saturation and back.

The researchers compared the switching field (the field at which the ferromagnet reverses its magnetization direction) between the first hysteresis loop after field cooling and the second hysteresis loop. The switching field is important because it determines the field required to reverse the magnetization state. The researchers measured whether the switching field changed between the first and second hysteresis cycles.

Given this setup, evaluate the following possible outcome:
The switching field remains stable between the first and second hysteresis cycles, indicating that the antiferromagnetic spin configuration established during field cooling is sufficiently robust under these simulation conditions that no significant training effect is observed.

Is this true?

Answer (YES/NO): NO